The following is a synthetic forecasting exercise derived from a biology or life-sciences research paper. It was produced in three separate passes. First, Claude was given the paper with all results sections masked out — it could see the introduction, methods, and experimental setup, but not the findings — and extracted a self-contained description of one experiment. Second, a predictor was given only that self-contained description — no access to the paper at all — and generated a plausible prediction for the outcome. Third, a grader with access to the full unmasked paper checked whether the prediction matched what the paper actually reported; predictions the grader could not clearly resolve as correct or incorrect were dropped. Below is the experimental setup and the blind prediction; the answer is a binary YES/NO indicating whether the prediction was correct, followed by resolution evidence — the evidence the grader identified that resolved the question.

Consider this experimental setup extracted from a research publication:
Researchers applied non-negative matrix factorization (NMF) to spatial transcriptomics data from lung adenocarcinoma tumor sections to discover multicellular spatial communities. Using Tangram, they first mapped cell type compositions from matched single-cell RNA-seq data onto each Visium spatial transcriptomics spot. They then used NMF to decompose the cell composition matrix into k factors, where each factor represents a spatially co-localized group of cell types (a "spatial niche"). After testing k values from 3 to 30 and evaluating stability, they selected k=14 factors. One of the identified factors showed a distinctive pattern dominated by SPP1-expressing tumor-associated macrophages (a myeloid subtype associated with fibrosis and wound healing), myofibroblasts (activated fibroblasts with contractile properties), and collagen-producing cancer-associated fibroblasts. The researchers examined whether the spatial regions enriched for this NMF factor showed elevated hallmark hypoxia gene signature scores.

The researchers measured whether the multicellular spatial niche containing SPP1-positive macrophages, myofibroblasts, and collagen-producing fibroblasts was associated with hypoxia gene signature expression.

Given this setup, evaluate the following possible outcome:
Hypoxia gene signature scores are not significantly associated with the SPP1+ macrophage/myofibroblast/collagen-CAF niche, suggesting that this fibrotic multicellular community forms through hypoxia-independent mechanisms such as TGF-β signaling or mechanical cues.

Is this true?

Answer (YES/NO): NO